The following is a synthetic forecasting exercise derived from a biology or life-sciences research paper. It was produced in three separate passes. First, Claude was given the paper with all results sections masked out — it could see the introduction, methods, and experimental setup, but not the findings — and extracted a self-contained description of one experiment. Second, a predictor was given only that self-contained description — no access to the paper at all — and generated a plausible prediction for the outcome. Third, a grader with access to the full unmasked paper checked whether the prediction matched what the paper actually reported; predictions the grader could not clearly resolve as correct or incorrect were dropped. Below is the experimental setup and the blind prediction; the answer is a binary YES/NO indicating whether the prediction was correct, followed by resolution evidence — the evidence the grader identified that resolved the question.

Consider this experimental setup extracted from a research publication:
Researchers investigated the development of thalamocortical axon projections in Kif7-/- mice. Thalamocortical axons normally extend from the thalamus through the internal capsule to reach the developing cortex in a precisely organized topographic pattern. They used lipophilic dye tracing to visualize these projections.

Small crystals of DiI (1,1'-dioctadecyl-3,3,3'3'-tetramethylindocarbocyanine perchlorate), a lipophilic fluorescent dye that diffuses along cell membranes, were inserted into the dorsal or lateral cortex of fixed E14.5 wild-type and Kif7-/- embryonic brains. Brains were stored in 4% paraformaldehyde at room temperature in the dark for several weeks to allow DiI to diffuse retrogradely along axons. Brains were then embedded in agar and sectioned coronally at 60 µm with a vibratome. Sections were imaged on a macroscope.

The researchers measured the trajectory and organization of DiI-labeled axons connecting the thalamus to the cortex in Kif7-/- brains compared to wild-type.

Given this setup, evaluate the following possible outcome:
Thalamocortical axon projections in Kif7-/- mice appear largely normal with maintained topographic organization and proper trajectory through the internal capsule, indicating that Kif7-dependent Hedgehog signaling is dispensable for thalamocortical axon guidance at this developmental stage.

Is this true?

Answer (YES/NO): NO